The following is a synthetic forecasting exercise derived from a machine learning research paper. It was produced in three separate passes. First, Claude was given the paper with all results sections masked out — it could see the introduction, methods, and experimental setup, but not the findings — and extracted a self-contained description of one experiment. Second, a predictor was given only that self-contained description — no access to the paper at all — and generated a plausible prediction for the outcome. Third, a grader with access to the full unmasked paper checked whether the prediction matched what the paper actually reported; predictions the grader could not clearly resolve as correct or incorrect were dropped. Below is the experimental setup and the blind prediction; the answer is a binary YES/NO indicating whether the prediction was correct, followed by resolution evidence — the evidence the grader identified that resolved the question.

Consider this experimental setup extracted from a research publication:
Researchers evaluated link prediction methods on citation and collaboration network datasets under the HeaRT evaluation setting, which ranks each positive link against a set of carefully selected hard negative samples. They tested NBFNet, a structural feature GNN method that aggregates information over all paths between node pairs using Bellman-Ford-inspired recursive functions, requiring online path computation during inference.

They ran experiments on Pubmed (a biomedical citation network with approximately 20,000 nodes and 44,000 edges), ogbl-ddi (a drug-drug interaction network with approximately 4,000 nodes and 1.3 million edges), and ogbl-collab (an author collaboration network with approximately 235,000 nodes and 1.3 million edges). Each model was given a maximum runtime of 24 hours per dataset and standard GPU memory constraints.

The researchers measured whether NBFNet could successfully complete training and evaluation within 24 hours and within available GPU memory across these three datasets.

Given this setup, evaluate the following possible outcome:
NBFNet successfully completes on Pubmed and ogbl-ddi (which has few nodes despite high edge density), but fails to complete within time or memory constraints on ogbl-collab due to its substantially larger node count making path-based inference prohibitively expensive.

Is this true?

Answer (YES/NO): NO